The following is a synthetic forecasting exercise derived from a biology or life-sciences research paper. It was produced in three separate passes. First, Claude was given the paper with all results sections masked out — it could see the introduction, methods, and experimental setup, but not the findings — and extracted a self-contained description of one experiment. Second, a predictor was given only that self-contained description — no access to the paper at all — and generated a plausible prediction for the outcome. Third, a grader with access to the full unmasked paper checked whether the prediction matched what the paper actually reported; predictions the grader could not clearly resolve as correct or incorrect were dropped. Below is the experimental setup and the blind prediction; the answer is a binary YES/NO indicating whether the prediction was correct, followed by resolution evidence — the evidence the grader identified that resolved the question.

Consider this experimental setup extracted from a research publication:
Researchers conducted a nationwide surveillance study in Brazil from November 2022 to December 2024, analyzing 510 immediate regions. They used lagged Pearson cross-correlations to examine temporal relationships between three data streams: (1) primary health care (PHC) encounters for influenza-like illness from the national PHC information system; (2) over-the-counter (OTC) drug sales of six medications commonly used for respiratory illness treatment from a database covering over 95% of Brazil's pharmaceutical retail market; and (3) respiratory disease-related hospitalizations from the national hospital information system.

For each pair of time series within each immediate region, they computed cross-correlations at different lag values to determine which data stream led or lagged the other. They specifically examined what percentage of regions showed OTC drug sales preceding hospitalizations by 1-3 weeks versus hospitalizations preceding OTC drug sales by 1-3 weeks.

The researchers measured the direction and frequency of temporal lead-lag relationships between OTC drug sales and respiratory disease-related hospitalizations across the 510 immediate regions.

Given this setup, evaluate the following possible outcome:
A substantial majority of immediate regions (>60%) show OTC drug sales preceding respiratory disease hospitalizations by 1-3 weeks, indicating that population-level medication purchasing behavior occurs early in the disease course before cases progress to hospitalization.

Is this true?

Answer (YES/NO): NO